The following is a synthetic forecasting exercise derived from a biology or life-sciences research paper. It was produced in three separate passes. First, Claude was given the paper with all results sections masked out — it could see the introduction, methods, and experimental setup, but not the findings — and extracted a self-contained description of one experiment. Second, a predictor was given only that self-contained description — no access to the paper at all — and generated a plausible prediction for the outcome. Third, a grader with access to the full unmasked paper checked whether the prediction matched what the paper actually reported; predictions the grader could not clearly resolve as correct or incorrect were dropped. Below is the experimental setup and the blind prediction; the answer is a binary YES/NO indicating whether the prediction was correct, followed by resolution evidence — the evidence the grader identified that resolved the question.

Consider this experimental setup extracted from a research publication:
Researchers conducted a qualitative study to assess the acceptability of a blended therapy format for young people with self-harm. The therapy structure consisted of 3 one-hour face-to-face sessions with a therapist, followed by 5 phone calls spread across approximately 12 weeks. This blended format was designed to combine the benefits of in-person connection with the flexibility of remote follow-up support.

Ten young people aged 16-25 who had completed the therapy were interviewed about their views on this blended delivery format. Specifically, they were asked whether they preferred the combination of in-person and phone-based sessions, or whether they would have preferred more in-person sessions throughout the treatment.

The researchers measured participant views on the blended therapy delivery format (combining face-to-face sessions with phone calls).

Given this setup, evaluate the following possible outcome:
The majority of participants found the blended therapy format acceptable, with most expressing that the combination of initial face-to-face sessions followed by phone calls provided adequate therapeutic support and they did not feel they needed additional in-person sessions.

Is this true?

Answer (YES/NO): NO